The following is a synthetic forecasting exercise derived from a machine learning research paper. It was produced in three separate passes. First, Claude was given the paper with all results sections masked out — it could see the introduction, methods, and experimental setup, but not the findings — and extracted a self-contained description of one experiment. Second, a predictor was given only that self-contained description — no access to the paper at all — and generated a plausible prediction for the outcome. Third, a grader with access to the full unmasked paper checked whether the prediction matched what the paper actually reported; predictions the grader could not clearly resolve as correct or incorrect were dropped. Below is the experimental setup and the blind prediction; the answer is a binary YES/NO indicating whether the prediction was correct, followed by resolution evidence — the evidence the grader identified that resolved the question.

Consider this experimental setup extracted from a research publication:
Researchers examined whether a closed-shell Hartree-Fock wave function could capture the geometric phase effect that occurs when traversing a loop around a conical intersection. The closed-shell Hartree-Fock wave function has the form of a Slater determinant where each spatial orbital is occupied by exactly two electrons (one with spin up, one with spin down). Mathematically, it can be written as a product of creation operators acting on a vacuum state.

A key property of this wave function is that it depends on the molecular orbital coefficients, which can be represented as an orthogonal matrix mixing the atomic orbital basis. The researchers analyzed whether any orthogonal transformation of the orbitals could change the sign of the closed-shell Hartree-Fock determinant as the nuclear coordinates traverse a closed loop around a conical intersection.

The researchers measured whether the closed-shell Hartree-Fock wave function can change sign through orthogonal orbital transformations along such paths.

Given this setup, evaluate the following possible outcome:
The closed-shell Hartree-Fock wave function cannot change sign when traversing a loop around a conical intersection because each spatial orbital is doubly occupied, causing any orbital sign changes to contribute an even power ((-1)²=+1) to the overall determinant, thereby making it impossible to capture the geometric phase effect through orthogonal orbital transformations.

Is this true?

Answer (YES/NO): YES